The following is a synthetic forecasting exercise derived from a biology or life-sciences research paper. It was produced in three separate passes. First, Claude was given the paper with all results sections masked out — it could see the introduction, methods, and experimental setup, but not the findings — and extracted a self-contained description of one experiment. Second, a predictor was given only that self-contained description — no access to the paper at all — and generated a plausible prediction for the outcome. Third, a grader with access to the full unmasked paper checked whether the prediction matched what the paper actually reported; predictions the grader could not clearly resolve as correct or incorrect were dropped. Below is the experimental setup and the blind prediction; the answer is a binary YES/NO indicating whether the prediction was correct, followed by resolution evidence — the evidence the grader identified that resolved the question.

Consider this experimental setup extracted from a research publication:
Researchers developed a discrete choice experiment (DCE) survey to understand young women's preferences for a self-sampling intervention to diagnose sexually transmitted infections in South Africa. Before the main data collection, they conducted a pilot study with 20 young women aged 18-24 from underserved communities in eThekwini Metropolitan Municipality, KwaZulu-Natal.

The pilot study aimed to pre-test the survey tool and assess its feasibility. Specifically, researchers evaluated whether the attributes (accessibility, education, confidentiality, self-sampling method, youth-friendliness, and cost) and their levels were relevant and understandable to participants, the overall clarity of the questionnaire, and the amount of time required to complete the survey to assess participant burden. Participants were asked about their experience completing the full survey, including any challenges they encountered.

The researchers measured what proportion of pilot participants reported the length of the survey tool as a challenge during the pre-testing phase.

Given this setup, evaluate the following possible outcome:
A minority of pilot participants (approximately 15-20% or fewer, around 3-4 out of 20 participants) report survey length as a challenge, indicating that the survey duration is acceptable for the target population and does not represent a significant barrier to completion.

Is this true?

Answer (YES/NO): NO